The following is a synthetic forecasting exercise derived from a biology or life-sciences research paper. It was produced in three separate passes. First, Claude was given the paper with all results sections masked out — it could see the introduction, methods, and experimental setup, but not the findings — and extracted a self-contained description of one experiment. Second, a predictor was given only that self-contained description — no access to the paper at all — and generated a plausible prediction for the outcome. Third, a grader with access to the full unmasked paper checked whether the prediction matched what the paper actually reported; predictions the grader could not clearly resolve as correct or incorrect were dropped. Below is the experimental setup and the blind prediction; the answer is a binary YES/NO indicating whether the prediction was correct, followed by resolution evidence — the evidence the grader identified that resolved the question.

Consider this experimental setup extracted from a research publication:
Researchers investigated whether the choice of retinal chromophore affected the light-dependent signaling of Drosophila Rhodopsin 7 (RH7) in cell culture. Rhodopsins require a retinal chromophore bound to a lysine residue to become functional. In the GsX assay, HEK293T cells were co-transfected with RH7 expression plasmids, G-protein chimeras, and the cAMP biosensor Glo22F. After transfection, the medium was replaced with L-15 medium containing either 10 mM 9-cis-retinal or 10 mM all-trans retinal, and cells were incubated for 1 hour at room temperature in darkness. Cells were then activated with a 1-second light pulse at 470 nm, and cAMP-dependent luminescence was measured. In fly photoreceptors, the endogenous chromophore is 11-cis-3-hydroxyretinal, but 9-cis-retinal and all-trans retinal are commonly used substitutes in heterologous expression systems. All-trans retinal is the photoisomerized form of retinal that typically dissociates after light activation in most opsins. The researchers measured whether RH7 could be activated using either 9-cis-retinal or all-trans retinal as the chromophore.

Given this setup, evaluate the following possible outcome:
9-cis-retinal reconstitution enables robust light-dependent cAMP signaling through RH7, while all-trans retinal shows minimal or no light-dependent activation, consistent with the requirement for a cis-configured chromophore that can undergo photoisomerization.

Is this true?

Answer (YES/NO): NO